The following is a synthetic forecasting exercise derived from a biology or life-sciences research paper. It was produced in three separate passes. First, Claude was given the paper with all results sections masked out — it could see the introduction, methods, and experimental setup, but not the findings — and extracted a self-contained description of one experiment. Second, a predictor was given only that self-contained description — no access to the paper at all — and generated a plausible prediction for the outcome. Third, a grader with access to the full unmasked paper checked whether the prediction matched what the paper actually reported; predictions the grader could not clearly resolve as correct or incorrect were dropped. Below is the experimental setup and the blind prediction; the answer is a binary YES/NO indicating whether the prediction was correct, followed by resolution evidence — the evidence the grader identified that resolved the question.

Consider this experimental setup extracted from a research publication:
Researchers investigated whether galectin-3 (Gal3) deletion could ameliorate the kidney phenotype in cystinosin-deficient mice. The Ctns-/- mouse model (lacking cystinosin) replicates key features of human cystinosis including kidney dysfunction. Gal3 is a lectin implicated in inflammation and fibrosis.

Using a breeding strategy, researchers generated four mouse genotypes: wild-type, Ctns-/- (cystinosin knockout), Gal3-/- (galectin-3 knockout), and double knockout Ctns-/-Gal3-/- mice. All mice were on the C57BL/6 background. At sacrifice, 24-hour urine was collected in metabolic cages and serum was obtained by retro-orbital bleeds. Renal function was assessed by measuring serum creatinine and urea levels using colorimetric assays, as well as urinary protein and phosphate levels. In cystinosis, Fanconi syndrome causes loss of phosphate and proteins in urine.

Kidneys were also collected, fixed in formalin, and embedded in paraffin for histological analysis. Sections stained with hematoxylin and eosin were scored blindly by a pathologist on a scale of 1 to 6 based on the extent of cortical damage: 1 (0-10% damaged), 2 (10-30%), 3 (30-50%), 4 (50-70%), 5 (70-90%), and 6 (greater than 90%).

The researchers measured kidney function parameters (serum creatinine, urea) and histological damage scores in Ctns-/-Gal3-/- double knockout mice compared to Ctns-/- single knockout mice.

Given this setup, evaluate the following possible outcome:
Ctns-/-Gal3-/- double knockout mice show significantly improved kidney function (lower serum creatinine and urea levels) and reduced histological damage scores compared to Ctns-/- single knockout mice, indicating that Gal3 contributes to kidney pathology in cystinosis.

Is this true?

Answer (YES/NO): YES